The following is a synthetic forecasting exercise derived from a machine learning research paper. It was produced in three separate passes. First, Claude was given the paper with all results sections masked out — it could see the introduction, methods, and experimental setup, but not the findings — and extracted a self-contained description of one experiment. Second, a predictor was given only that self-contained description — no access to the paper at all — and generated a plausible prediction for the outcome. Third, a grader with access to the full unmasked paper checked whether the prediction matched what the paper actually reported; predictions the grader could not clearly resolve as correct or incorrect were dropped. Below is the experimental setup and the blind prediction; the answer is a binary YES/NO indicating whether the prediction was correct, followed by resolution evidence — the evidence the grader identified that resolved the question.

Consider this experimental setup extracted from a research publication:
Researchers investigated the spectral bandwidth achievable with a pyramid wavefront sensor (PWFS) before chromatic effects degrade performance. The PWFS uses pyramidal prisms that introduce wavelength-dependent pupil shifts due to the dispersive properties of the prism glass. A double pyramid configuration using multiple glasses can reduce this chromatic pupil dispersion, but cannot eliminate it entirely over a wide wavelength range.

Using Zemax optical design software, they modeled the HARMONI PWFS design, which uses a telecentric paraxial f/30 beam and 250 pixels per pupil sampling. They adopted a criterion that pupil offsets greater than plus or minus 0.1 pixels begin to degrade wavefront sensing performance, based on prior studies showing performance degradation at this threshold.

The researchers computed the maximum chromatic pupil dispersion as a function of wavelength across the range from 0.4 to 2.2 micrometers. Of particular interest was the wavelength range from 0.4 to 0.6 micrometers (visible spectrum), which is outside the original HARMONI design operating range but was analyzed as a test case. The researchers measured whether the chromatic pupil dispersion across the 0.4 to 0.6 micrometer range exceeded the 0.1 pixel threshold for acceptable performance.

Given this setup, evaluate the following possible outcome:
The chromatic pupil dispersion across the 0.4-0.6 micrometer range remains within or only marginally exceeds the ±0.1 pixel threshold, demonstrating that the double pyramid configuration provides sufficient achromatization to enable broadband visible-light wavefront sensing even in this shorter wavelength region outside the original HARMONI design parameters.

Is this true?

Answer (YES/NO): NO